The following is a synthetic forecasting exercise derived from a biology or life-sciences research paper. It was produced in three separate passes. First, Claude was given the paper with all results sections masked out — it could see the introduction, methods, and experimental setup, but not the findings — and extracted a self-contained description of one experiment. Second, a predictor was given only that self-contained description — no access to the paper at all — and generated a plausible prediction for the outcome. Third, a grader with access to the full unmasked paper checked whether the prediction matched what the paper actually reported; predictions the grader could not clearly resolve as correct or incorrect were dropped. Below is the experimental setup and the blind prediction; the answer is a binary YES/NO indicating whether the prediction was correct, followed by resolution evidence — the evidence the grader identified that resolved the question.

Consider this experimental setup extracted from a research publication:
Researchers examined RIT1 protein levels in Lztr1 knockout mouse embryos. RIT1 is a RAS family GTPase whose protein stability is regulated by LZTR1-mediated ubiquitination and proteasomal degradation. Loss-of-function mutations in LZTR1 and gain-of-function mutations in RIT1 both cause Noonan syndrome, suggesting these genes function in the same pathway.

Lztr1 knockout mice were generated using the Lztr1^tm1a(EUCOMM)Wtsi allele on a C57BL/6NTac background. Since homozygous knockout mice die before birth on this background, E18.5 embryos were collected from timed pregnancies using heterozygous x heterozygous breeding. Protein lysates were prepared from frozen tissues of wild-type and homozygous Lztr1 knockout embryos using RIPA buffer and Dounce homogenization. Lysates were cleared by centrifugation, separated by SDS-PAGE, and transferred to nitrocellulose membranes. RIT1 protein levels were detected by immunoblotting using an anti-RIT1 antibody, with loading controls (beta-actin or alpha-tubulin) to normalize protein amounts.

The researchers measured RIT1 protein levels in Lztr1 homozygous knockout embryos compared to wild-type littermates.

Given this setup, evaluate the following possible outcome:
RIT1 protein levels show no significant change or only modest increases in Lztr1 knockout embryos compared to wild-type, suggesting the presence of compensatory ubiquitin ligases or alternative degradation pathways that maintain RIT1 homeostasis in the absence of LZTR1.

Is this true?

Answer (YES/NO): NO